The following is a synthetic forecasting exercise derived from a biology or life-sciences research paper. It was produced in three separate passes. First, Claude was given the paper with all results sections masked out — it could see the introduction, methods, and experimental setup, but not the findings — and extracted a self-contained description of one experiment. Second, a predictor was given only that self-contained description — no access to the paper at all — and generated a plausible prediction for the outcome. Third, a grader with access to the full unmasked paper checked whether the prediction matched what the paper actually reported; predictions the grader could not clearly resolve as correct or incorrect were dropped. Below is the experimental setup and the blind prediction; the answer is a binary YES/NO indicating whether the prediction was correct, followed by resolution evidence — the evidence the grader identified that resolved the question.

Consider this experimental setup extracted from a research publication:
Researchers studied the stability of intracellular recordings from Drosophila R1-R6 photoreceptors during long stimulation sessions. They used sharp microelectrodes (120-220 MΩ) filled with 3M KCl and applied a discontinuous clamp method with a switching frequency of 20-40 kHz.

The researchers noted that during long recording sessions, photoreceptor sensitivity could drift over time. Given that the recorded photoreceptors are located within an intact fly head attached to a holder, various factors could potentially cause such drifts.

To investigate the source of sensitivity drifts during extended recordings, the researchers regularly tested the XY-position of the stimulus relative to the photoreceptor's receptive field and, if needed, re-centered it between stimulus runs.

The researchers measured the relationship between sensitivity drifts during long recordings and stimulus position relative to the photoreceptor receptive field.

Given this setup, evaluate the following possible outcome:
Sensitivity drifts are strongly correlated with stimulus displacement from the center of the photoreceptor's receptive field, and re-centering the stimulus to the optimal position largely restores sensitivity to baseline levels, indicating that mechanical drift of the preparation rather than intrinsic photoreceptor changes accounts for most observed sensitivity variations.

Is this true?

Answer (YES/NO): YES